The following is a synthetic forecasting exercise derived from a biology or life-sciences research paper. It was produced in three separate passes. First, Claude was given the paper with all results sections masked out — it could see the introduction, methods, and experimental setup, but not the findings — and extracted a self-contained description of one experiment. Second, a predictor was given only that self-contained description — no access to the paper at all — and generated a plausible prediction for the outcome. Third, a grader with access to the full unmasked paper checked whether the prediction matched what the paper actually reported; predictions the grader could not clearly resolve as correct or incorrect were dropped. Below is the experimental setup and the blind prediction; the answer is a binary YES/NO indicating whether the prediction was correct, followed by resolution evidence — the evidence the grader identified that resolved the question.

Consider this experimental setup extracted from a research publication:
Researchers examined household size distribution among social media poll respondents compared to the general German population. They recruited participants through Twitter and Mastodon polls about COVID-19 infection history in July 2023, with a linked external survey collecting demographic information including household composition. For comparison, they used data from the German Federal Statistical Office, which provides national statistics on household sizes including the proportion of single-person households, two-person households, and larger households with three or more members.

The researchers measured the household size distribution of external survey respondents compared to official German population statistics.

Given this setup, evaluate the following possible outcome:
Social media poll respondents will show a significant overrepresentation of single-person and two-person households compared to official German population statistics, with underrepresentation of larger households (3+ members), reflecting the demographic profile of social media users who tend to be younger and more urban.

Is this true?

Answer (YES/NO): NO